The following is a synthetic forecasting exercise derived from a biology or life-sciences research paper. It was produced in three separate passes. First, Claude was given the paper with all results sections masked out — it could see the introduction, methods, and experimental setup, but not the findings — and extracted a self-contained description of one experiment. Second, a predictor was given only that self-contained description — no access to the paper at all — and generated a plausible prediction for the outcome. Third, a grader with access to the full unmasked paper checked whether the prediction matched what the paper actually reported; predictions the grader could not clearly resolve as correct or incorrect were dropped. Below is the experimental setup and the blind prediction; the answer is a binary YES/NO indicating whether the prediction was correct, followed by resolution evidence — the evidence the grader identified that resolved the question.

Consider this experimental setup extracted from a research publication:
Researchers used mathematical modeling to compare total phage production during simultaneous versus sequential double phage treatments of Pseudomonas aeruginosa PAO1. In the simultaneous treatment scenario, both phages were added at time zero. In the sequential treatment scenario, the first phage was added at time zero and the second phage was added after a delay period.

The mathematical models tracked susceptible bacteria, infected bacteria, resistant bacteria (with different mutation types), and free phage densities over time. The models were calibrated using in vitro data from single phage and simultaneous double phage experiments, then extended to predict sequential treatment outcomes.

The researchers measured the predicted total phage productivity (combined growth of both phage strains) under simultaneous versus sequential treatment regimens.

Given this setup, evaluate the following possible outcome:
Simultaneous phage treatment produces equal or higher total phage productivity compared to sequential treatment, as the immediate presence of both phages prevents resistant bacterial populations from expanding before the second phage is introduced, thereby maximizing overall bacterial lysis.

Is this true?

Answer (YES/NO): YES